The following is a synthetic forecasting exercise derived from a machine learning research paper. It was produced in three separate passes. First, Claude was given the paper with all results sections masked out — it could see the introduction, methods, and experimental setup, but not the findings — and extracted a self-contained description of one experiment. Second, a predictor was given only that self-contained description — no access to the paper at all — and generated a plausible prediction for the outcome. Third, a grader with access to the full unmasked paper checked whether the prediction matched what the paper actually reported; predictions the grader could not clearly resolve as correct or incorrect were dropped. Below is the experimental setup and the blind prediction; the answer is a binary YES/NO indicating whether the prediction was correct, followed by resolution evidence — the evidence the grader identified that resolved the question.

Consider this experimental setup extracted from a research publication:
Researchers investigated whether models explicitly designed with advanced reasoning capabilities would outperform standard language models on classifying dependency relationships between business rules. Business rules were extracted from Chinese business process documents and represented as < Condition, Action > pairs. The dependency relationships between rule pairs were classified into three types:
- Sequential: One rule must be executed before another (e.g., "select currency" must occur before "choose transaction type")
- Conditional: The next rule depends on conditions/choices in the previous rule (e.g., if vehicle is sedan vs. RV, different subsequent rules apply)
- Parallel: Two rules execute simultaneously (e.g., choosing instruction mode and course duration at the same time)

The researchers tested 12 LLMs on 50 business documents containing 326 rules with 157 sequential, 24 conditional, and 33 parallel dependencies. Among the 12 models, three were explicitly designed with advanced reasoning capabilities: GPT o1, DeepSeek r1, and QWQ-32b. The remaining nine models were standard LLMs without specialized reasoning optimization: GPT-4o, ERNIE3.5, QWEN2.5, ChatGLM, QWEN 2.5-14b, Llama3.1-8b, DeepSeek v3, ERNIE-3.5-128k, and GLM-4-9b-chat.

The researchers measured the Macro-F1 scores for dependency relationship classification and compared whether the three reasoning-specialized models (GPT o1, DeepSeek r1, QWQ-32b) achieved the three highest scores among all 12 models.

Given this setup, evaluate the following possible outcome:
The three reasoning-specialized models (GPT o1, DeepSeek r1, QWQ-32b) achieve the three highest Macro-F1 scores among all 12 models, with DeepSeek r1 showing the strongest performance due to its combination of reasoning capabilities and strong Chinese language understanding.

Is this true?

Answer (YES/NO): YES